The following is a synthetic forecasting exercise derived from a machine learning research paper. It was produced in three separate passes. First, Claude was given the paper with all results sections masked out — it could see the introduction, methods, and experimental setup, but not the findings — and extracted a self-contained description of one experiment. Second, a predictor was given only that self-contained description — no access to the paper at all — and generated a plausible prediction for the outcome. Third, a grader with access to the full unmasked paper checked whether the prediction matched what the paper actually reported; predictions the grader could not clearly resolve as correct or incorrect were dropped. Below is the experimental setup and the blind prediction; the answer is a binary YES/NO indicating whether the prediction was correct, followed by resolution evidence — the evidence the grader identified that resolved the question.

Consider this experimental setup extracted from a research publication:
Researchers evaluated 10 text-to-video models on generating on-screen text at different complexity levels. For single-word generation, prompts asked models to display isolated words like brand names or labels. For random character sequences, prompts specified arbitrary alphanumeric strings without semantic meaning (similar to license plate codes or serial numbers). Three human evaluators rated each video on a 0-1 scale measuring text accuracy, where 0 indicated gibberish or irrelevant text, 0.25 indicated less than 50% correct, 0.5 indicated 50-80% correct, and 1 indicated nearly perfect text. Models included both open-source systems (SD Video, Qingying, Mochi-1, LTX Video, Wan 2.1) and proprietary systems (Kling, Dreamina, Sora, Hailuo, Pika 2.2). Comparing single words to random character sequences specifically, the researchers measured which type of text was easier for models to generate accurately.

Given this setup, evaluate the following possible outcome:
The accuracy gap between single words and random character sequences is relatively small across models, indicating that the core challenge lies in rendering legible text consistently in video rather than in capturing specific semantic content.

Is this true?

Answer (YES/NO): NO